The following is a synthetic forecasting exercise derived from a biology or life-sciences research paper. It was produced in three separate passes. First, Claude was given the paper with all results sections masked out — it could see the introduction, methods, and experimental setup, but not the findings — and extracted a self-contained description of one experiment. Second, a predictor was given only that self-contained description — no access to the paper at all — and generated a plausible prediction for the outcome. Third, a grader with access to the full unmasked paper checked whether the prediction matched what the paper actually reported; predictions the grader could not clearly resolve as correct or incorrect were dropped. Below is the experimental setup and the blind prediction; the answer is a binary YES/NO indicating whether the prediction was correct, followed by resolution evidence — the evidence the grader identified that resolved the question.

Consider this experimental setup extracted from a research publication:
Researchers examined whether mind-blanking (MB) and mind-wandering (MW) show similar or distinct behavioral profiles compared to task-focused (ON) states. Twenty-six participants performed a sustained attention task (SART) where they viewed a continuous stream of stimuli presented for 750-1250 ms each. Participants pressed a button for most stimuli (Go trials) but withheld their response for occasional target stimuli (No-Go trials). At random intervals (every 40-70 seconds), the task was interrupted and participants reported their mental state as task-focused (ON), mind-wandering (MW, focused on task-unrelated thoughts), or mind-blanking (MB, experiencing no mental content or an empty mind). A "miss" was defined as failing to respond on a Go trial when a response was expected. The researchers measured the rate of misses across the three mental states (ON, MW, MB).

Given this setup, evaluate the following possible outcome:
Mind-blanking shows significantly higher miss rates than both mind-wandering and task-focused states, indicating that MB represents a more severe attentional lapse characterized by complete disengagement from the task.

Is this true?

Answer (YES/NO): YES